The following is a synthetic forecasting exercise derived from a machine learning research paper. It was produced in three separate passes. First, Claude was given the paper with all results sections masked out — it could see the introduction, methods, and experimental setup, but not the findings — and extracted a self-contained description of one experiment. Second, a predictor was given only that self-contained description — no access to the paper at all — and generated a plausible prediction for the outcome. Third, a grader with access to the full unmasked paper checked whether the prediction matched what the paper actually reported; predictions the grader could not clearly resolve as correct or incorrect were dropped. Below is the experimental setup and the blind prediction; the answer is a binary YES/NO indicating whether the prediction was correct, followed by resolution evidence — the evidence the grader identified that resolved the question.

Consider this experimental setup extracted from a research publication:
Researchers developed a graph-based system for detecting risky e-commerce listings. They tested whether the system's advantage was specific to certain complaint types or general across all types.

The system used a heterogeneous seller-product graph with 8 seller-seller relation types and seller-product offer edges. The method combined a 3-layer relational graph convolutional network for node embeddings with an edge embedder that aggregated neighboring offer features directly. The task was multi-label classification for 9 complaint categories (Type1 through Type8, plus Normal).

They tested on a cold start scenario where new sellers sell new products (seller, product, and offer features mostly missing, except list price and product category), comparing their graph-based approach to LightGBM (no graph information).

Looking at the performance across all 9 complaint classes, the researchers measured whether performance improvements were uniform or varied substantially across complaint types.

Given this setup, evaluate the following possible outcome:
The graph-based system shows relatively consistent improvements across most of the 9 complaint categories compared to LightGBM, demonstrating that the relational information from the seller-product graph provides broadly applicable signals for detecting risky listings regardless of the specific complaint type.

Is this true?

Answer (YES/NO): NO